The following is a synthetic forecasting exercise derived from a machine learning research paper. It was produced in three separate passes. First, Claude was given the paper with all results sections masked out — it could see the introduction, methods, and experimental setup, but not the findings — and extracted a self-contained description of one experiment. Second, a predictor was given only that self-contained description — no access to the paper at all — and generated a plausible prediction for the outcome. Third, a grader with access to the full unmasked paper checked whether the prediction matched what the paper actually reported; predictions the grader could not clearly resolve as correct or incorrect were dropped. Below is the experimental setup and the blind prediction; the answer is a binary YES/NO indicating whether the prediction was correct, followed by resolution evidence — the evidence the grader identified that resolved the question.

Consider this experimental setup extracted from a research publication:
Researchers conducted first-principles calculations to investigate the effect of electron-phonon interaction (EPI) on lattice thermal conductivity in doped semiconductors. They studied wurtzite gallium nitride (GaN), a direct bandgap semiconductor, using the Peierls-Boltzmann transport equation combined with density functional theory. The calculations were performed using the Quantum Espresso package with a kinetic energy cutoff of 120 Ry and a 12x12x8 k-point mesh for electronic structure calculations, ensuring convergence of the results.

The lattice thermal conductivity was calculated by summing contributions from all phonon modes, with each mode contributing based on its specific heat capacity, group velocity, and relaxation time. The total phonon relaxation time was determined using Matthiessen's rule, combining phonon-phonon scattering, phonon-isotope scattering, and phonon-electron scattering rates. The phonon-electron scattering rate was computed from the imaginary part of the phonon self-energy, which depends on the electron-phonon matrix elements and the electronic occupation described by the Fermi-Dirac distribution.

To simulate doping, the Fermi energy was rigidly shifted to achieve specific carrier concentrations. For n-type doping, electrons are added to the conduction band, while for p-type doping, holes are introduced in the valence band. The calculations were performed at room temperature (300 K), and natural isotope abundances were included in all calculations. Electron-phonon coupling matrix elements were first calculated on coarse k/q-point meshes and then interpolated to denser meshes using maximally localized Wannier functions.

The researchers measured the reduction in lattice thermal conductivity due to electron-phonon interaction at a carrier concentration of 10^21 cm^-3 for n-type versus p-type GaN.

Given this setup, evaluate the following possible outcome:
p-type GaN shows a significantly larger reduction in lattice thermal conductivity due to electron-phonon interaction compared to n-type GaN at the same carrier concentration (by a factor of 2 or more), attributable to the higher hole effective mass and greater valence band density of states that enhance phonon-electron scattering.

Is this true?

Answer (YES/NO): YES